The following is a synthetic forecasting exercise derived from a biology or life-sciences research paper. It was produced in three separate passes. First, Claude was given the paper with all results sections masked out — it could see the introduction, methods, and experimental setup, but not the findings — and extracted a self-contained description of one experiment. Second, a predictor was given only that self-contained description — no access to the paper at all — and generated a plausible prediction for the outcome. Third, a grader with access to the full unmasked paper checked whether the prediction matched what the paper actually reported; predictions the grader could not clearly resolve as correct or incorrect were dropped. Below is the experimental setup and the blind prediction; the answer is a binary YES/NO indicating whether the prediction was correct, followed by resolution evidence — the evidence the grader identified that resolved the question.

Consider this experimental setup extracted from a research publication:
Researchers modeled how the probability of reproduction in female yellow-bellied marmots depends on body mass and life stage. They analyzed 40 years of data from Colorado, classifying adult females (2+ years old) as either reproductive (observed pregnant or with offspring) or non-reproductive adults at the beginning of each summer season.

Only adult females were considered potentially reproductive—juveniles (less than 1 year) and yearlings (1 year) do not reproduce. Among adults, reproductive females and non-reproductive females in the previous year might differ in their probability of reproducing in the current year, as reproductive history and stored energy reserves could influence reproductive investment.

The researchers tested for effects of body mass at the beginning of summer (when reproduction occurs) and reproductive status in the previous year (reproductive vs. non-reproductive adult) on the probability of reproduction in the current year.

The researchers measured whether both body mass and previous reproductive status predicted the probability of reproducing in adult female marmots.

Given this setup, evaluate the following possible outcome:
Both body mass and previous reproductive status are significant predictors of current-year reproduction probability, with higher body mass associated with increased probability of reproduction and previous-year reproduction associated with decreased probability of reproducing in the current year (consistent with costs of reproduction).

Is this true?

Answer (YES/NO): NO